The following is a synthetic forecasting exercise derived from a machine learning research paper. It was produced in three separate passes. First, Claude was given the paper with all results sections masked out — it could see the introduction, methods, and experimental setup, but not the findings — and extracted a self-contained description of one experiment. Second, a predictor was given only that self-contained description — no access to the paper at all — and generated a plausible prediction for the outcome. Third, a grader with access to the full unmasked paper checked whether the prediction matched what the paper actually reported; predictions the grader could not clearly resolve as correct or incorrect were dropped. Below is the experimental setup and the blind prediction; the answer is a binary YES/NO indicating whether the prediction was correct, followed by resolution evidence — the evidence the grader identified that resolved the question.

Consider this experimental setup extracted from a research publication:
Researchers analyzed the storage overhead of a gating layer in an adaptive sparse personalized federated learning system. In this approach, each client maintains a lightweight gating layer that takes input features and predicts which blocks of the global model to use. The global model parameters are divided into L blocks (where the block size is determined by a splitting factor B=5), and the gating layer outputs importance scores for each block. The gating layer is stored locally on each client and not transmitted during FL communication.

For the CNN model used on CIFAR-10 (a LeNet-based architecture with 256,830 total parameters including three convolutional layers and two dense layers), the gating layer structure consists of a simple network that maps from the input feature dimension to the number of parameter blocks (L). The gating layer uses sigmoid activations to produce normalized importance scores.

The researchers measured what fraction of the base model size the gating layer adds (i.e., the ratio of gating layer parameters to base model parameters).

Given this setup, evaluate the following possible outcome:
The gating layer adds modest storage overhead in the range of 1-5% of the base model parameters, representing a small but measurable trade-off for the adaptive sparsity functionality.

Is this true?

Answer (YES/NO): NO